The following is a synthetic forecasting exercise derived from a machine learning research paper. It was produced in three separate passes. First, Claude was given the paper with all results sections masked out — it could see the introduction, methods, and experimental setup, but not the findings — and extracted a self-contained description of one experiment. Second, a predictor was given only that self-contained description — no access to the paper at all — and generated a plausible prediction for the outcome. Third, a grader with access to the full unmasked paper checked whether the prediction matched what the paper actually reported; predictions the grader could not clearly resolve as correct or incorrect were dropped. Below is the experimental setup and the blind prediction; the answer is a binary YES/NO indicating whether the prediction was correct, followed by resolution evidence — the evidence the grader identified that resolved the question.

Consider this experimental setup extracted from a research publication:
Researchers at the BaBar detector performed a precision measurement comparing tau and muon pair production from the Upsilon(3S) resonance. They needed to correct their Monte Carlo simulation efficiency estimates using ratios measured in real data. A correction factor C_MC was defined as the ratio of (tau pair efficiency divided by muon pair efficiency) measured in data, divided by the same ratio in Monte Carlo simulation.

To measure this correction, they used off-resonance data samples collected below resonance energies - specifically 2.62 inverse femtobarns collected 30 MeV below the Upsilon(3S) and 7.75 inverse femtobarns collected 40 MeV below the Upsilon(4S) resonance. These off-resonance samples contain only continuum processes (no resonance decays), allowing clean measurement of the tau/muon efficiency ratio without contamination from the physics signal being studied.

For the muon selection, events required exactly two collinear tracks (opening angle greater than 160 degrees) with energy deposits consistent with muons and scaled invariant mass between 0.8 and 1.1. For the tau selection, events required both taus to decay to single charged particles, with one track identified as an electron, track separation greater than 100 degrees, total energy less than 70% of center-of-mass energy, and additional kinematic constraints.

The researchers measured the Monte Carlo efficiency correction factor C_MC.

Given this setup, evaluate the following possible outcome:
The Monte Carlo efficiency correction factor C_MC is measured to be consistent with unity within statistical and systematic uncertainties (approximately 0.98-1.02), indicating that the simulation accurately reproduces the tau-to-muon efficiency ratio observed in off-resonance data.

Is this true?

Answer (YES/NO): NO